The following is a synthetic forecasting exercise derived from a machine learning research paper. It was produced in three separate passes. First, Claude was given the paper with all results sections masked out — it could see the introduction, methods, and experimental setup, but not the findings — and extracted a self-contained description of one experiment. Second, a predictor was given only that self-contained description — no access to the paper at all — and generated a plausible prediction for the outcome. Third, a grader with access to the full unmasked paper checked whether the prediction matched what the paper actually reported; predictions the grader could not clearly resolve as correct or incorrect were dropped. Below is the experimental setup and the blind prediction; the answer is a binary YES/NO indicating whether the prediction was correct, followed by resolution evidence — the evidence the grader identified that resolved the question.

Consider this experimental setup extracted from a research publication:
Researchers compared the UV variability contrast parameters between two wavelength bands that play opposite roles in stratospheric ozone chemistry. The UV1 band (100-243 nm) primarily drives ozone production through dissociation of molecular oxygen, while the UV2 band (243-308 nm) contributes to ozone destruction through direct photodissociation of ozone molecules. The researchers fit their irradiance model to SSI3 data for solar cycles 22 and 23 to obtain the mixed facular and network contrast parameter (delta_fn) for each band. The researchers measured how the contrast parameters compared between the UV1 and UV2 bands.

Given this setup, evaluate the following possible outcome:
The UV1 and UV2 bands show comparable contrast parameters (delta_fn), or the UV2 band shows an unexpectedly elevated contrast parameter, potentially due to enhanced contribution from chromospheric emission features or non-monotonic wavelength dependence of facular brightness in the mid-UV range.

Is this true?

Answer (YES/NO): NO